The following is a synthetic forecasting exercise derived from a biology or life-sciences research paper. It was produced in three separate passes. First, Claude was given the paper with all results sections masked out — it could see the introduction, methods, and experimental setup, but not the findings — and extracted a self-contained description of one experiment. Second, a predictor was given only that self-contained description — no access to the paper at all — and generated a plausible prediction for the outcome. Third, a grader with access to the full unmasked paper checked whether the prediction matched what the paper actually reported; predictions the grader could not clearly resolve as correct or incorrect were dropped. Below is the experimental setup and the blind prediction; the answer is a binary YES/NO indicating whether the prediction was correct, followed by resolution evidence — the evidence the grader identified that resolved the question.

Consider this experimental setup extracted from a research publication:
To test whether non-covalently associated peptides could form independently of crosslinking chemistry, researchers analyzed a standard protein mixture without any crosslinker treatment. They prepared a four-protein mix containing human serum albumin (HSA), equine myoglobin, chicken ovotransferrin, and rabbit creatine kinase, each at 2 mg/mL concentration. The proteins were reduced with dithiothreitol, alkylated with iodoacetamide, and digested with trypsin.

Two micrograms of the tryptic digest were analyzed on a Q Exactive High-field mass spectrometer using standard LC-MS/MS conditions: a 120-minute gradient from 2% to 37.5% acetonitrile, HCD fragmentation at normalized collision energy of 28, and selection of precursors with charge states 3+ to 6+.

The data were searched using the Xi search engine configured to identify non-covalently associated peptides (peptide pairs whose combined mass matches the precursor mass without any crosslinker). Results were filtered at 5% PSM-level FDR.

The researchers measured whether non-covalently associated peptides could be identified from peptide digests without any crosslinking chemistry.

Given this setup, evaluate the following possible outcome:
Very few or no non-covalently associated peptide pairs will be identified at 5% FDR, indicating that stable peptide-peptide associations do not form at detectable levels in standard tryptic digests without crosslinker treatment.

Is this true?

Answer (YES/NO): NO